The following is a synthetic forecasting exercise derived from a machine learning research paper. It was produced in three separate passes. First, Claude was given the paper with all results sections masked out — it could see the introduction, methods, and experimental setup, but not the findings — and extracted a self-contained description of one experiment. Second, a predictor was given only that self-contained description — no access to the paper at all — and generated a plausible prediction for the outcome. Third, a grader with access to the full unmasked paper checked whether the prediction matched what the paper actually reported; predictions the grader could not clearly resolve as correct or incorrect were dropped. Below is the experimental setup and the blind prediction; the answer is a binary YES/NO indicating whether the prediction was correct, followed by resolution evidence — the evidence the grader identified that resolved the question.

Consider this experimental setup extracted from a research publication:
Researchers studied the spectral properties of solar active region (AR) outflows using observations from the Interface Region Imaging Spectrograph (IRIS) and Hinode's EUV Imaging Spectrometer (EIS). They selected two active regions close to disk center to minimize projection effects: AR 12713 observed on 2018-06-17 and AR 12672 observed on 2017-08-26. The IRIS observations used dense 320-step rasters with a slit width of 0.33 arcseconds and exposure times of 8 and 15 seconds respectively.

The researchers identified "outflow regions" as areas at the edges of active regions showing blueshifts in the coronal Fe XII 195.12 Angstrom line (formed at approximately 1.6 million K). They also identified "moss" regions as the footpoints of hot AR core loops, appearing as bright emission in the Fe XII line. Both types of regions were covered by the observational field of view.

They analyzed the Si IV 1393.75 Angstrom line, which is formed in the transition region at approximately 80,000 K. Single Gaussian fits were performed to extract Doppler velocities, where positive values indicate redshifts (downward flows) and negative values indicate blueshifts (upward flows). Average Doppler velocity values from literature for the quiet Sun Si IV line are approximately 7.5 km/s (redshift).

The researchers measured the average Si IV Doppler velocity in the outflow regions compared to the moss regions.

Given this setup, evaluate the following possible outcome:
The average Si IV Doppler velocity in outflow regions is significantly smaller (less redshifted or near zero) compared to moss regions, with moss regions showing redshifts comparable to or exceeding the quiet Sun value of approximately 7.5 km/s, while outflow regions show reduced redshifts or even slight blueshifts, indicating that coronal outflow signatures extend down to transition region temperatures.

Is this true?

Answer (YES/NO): YES